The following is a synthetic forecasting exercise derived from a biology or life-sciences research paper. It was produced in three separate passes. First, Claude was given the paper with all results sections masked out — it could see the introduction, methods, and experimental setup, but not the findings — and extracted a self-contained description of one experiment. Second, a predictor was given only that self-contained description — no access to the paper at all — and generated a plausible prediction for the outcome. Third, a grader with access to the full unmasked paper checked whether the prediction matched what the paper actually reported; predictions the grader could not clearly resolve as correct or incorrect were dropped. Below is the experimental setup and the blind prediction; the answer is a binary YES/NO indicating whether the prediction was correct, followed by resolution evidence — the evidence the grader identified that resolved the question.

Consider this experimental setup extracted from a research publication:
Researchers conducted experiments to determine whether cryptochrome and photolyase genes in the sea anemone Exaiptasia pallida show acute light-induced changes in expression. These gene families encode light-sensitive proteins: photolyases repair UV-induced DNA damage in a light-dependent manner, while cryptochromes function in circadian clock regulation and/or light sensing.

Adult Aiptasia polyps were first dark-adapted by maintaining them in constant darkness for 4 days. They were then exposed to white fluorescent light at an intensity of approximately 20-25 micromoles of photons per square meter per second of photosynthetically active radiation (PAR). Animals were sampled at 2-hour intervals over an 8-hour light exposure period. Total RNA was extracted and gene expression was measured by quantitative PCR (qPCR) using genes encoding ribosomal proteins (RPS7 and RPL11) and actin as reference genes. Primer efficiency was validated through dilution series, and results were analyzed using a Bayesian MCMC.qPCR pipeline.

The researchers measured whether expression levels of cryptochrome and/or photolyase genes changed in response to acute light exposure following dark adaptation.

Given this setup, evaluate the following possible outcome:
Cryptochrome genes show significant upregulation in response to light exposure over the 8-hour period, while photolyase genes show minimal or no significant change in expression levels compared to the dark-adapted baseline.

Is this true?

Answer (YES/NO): YES